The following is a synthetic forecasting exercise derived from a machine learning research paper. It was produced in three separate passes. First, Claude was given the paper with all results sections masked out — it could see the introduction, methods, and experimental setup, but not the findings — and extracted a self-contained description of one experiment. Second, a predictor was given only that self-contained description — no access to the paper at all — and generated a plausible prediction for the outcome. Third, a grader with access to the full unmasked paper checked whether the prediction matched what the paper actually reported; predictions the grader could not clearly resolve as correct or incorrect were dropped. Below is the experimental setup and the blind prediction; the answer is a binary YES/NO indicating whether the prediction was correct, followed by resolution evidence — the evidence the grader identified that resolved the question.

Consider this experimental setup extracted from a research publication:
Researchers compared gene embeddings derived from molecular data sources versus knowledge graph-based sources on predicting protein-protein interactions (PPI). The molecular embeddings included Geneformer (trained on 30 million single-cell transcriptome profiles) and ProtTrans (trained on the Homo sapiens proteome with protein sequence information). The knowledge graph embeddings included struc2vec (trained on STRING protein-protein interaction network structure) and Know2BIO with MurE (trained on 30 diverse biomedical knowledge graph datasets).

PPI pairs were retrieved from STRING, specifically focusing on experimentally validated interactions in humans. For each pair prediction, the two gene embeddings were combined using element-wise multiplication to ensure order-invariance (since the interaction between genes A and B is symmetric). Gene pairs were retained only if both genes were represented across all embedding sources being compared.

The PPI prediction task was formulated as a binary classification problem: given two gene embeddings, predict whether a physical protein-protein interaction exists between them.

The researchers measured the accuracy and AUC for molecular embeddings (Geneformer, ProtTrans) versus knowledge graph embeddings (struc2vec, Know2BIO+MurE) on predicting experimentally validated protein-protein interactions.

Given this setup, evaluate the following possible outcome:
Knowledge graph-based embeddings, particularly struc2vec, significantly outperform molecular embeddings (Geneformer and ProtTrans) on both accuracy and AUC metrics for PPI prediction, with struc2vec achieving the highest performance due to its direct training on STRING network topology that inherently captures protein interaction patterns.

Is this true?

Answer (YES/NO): NO